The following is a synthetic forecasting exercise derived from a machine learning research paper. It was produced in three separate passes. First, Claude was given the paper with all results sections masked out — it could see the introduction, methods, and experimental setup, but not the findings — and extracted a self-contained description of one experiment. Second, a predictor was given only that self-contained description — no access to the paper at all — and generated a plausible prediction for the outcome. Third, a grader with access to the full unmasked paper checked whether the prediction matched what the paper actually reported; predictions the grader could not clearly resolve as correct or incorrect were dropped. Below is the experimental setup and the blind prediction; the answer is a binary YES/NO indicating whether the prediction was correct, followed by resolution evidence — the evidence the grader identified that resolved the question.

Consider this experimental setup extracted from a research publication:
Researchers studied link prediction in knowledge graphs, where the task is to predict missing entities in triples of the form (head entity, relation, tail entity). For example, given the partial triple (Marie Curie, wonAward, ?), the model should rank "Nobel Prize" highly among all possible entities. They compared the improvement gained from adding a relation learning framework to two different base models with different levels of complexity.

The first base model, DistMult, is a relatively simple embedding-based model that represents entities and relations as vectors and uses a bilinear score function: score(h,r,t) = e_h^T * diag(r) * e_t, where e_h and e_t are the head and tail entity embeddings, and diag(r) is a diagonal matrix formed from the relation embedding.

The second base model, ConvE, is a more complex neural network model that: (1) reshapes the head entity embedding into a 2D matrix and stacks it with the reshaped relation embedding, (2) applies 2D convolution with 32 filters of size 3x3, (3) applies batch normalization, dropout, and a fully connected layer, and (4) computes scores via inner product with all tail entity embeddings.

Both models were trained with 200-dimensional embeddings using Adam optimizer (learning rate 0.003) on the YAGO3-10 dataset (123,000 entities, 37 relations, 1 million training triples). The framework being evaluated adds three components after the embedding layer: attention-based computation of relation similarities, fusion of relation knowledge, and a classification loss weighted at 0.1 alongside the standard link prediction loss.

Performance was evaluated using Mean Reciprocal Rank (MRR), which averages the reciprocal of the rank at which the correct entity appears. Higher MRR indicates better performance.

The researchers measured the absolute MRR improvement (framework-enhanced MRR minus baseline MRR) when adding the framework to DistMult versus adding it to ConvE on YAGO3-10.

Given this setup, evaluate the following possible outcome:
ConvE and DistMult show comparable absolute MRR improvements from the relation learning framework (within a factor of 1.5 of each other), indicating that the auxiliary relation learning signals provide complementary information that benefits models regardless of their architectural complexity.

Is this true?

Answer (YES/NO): NO